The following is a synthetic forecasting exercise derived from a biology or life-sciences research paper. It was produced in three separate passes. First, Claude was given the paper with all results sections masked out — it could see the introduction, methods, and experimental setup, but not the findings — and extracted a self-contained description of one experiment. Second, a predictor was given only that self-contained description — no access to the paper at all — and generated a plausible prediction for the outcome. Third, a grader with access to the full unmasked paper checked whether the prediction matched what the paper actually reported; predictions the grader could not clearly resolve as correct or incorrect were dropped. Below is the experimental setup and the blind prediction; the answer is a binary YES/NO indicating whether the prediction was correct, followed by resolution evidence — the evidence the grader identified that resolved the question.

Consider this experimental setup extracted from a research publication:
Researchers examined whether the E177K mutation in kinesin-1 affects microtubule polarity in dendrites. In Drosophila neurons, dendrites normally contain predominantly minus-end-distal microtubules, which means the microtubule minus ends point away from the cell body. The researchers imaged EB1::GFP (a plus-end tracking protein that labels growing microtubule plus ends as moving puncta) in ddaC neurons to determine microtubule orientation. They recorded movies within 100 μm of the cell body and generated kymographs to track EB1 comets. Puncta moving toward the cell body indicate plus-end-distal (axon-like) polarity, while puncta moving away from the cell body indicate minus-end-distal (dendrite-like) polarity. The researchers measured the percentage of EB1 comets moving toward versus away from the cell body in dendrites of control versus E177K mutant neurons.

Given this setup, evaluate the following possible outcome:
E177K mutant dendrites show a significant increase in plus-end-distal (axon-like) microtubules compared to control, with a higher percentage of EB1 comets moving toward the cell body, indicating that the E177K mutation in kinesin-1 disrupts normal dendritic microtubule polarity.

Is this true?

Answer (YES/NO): NO